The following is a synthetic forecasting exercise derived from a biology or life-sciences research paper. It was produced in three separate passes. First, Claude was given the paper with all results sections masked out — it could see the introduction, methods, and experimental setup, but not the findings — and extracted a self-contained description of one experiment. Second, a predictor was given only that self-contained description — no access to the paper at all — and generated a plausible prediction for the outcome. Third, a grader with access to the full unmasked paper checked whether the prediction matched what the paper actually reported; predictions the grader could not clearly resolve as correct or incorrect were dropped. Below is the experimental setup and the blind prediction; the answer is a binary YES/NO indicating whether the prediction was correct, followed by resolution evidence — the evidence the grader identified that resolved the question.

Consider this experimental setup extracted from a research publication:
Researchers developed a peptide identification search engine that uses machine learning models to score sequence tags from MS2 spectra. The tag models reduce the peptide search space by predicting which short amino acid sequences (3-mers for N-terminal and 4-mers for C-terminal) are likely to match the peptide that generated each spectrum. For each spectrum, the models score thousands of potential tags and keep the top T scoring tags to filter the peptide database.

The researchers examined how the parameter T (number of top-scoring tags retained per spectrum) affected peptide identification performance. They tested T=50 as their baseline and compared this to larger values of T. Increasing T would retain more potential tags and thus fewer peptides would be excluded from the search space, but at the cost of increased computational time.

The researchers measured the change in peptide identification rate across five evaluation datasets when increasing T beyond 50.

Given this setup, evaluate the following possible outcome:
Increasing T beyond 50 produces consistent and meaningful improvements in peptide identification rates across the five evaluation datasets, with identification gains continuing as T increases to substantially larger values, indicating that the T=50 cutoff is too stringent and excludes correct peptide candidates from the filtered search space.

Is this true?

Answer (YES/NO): NO